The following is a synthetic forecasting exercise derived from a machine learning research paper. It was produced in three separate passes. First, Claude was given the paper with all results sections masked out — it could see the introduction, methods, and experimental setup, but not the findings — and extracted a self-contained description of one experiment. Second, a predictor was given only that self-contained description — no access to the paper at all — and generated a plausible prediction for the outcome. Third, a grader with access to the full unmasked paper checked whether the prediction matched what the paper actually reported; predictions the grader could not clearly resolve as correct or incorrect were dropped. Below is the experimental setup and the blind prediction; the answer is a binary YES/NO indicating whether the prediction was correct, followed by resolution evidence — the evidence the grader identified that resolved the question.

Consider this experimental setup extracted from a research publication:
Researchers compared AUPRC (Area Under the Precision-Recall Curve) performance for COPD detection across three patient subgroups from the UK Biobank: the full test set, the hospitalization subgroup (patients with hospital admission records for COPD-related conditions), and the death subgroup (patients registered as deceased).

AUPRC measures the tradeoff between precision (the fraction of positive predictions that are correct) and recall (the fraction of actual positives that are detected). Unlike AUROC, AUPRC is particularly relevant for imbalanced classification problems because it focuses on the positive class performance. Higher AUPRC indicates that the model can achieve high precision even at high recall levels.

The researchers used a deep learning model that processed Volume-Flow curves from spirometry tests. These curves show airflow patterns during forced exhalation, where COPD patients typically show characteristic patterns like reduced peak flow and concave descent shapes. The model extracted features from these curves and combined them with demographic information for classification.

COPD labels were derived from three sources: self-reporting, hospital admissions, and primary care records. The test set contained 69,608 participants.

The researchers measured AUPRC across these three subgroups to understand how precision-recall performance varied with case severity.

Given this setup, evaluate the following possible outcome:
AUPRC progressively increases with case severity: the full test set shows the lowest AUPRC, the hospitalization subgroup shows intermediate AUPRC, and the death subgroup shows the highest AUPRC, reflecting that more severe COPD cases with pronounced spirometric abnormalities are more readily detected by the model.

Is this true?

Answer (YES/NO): NO